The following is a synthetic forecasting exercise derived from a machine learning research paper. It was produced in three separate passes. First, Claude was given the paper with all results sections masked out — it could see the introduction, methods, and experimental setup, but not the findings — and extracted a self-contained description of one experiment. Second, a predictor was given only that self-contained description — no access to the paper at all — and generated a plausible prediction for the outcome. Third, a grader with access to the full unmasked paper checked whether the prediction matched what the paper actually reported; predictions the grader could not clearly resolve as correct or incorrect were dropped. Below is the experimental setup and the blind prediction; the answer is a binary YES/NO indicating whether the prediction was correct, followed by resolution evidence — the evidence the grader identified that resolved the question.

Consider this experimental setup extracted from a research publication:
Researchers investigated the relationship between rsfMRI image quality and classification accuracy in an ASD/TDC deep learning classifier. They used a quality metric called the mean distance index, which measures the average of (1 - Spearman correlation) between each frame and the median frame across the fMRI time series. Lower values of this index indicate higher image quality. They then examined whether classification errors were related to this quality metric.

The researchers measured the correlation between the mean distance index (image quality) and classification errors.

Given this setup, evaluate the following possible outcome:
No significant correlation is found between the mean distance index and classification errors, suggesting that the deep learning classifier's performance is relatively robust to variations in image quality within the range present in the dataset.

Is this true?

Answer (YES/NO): NO